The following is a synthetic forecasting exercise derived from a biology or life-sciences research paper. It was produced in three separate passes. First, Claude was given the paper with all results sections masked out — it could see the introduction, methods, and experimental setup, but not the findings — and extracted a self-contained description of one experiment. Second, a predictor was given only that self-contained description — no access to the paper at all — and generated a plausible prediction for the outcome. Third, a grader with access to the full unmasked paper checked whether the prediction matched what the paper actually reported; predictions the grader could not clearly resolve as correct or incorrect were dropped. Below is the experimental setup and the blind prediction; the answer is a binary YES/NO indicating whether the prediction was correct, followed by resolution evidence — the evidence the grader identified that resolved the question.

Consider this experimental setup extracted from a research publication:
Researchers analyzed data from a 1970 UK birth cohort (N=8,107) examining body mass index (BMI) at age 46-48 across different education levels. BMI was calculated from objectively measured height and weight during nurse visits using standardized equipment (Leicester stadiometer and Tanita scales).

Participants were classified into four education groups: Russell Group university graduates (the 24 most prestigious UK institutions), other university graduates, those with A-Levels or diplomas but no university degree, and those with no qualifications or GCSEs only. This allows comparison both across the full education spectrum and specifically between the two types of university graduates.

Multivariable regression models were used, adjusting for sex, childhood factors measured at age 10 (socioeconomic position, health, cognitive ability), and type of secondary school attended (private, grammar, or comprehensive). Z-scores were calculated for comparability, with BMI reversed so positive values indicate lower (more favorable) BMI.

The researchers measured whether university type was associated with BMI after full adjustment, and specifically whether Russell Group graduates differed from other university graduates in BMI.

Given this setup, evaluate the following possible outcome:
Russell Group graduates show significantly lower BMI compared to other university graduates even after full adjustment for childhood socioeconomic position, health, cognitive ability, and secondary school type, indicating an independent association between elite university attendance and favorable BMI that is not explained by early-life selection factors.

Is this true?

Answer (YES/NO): NO